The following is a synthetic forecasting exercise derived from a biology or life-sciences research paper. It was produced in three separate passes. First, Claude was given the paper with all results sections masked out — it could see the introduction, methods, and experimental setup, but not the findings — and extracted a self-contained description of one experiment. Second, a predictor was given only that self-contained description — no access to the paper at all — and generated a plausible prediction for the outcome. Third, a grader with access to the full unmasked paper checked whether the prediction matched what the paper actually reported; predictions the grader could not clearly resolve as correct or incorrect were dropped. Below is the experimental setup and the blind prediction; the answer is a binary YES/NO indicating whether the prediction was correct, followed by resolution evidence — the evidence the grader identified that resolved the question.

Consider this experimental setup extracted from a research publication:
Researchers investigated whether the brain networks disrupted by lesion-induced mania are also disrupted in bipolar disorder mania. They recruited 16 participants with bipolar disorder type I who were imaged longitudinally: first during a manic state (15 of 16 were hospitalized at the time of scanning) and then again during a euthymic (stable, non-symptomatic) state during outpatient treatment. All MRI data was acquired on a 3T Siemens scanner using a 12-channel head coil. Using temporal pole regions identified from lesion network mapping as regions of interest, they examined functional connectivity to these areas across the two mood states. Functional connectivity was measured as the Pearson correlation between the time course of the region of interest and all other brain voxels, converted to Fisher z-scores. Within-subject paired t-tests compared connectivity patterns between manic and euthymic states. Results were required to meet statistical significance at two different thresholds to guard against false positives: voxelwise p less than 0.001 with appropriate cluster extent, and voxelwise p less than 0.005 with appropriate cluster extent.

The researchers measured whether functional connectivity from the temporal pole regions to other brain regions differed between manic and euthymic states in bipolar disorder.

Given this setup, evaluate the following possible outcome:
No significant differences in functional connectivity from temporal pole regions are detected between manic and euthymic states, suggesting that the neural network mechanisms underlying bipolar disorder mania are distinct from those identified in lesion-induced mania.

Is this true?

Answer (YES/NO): NO